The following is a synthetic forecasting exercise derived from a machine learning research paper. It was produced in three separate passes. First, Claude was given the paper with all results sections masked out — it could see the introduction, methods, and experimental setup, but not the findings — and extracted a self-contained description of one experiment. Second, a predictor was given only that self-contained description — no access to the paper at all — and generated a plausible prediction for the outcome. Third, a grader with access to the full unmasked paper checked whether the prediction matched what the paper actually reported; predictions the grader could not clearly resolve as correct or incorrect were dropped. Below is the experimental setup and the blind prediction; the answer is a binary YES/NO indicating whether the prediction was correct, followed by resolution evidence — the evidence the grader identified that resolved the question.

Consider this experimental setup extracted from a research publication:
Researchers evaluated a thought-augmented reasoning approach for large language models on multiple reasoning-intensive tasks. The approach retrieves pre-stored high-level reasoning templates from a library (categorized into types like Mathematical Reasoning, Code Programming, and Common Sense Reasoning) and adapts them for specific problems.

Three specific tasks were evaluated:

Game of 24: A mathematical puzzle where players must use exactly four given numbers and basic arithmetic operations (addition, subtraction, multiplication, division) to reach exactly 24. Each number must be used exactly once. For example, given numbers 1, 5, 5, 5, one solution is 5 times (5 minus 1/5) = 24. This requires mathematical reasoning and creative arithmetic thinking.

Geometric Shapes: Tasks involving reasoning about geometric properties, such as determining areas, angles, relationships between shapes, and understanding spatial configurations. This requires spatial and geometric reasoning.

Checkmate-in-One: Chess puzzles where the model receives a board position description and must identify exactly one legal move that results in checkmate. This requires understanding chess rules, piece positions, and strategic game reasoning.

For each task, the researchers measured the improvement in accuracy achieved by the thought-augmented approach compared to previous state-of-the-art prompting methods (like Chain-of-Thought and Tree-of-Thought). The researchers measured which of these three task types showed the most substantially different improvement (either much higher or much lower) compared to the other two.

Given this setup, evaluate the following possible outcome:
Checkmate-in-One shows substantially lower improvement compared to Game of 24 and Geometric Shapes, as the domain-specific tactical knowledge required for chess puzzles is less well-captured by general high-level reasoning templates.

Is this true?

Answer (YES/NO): NO